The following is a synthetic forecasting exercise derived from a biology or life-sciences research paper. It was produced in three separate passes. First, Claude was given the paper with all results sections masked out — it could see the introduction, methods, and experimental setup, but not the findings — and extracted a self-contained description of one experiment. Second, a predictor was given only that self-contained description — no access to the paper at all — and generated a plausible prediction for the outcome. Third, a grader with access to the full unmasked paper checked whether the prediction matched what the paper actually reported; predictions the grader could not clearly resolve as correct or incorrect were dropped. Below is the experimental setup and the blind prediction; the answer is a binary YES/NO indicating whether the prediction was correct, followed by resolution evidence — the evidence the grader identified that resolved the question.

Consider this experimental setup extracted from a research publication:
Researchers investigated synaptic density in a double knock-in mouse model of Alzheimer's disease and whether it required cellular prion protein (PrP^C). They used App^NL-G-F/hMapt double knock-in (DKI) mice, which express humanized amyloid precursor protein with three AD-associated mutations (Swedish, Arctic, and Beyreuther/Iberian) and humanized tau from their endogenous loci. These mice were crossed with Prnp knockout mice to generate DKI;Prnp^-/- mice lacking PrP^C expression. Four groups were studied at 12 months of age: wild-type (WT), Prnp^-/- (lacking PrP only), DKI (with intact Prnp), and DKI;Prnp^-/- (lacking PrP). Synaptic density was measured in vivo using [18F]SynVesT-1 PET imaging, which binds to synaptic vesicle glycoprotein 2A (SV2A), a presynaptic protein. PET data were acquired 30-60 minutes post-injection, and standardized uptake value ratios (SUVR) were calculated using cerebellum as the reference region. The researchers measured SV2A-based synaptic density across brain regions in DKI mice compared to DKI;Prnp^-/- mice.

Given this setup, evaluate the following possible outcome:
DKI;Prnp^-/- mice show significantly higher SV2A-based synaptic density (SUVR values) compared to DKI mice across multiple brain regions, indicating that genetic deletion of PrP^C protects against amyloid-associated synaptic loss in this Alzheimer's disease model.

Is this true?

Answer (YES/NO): NO